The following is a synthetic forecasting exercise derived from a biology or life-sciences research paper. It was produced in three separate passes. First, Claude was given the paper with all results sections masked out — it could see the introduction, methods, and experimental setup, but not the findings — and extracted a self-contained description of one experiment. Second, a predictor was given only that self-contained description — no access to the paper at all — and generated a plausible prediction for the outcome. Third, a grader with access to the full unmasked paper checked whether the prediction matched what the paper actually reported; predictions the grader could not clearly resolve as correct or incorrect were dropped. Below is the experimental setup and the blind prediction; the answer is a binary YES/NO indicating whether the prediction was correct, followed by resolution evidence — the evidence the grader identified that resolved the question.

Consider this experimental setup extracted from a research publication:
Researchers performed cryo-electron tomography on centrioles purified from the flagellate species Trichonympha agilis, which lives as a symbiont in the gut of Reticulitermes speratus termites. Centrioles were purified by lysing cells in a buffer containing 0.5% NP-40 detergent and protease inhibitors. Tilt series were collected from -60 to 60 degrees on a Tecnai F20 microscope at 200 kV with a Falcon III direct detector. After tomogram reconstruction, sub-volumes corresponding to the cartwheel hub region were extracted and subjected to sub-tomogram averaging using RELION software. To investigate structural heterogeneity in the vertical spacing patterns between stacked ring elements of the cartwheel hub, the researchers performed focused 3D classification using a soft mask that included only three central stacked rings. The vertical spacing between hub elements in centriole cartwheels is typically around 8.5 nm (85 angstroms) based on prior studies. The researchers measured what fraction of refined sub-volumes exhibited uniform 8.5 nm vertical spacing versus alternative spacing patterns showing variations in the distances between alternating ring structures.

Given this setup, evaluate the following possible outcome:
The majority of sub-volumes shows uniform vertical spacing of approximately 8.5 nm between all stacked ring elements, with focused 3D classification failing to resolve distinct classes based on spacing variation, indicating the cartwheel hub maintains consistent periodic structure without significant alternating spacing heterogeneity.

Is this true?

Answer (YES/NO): NO